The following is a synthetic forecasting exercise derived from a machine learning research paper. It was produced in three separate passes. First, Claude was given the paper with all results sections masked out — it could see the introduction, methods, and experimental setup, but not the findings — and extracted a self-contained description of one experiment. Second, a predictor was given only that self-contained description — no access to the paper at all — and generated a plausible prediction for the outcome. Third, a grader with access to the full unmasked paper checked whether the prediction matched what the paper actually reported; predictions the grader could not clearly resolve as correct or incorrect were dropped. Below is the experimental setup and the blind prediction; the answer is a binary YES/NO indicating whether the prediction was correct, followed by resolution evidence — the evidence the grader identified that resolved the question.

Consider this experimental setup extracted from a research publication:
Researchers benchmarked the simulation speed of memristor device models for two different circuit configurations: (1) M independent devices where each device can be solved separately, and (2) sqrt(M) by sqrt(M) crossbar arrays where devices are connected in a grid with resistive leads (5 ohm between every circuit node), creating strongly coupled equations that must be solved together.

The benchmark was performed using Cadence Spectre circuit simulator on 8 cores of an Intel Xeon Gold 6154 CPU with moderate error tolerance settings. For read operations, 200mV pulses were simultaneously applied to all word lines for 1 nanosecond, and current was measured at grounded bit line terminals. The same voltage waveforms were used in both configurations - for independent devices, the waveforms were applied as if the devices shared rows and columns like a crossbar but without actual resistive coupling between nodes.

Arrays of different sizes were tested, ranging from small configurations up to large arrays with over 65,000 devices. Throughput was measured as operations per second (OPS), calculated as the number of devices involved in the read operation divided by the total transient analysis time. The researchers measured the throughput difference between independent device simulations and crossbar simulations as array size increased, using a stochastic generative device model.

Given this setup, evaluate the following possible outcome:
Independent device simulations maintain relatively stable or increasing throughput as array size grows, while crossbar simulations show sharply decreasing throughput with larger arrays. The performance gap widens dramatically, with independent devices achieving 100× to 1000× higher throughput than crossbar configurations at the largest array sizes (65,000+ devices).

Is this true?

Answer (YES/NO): NO